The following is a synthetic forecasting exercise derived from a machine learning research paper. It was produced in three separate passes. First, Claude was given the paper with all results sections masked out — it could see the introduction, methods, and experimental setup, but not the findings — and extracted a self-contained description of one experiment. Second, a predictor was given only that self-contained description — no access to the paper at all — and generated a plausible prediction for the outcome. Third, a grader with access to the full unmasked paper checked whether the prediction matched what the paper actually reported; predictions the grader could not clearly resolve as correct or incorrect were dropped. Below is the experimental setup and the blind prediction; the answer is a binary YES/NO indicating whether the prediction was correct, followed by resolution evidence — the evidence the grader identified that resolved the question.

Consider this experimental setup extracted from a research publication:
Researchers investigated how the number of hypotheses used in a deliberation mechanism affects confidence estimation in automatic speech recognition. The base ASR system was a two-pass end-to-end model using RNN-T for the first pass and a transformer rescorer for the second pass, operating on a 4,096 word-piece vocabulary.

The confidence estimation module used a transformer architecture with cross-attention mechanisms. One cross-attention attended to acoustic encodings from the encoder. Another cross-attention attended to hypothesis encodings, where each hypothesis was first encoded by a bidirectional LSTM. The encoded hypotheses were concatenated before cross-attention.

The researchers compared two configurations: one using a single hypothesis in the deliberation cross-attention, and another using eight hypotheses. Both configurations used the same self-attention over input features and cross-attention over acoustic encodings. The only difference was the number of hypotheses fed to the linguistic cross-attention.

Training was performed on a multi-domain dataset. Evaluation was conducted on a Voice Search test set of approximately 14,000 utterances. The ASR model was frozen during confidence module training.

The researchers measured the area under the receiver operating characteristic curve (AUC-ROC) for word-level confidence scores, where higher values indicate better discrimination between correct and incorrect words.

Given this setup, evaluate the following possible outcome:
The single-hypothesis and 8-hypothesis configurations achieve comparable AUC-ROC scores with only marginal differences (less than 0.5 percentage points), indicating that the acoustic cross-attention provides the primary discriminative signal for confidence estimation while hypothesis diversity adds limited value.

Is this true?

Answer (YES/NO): NO